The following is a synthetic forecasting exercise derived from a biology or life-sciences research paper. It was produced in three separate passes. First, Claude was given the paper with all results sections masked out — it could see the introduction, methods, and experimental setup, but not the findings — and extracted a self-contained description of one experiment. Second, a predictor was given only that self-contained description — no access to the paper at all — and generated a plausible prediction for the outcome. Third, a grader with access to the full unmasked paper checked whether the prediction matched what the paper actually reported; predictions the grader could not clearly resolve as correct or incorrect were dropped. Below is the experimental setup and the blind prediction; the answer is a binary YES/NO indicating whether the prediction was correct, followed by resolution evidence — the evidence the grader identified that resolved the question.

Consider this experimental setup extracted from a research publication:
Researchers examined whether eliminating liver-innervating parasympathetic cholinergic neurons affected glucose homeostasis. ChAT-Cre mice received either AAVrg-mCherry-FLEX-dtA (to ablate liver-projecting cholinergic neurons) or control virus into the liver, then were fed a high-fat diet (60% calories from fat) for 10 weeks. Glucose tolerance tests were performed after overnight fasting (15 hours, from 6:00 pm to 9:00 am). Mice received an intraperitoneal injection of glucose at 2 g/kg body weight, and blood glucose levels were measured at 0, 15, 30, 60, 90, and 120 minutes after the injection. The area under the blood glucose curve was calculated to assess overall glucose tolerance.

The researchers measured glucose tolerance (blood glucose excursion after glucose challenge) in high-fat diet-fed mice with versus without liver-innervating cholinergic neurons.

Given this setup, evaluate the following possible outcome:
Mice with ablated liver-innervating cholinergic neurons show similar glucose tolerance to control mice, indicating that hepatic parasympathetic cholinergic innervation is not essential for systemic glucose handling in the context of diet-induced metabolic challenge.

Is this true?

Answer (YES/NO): YES